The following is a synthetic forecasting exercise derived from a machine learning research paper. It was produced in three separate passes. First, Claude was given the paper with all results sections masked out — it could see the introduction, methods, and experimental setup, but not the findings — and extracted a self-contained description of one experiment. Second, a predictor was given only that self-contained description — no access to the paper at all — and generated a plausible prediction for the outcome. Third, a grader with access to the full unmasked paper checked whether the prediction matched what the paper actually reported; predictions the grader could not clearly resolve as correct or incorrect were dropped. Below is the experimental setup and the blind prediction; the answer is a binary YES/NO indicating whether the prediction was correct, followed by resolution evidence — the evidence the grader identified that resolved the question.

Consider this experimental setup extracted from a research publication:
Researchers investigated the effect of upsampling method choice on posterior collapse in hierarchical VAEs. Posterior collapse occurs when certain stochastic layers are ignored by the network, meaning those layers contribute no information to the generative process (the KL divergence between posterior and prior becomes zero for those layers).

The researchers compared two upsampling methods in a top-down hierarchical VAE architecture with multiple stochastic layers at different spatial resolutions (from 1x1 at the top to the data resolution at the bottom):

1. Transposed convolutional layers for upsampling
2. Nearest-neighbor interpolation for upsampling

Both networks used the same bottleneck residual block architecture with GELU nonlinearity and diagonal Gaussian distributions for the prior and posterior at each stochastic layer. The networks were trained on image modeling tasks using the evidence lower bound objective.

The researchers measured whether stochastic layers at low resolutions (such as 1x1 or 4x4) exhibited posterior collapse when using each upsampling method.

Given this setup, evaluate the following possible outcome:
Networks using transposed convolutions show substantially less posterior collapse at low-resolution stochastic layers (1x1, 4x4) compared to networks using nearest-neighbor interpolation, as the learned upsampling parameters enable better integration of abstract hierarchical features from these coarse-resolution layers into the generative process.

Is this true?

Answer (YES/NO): NO